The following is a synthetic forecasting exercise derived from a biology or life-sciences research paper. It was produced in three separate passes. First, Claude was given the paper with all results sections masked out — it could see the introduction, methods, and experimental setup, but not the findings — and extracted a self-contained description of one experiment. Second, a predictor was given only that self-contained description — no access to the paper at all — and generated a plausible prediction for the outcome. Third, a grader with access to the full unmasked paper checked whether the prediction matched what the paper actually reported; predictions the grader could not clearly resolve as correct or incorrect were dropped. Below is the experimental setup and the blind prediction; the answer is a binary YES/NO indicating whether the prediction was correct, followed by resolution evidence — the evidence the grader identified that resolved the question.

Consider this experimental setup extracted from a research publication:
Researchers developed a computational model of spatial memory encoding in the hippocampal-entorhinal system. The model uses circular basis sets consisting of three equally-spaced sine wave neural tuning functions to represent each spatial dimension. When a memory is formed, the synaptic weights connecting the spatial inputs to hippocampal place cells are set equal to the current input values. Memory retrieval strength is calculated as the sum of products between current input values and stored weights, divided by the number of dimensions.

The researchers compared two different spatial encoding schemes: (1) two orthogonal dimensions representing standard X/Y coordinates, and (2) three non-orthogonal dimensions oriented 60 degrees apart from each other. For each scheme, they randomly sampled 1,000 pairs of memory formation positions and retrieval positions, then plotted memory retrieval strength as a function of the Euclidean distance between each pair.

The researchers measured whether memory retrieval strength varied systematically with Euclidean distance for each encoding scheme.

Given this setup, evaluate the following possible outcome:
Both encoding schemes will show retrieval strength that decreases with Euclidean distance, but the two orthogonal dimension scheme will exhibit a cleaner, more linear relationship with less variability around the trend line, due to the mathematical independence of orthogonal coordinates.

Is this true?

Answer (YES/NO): NO